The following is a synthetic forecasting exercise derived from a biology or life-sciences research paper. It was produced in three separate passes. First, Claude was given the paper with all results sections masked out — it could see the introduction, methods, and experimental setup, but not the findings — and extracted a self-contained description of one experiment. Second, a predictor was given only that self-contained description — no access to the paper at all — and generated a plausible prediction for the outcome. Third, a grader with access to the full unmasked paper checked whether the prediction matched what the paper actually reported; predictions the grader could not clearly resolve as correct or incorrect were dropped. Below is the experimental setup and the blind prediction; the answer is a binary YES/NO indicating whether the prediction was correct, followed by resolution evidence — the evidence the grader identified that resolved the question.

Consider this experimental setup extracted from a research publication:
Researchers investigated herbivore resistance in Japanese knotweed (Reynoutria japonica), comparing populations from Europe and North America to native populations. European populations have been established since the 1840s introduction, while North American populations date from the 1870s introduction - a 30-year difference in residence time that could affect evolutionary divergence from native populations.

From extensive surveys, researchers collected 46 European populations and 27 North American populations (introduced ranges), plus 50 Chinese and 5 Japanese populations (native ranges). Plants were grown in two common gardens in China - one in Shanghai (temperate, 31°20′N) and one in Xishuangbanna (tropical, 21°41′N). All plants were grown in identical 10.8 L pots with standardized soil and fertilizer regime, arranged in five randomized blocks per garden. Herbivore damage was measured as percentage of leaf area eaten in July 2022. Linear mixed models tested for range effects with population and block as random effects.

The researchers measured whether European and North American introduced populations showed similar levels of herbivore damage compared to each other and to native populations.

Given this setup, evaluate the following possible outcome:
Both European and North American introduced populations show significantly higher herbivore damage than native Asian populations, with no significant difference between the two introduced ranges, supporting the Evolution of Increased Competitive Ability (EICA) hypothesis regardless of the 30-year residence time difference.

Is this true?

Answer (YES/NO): NO